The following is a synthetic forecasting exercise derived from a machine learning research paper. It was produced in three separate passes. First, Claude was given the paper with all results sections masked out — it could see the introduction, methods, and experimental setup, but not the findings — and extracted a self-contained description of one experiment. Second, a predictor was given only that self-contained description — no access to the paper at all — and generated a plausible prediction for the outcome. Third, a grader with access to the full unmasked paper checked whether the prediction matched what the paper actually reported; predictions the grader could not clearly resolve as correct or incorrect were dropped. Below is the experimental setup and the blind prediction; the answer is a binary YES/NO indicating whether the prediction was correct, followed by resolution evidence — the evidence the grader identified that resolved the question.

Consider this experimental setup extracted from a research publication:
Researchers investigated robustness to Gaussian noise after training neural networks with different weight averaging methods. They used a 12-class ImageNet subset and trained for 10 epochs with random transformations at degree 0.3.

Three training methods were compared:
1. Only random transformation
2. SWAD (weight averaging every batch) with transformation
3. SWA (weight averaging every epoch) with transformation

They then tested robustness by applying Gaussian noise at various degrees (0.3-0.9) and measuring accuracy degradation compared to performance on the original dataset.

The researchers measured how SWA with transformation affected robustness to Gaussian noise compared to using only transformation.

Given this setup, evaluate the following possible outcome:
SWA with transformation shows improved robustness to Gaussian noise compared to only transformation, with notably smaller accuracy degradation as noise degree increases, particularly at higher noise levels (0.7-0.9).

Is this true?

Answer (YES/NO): NO